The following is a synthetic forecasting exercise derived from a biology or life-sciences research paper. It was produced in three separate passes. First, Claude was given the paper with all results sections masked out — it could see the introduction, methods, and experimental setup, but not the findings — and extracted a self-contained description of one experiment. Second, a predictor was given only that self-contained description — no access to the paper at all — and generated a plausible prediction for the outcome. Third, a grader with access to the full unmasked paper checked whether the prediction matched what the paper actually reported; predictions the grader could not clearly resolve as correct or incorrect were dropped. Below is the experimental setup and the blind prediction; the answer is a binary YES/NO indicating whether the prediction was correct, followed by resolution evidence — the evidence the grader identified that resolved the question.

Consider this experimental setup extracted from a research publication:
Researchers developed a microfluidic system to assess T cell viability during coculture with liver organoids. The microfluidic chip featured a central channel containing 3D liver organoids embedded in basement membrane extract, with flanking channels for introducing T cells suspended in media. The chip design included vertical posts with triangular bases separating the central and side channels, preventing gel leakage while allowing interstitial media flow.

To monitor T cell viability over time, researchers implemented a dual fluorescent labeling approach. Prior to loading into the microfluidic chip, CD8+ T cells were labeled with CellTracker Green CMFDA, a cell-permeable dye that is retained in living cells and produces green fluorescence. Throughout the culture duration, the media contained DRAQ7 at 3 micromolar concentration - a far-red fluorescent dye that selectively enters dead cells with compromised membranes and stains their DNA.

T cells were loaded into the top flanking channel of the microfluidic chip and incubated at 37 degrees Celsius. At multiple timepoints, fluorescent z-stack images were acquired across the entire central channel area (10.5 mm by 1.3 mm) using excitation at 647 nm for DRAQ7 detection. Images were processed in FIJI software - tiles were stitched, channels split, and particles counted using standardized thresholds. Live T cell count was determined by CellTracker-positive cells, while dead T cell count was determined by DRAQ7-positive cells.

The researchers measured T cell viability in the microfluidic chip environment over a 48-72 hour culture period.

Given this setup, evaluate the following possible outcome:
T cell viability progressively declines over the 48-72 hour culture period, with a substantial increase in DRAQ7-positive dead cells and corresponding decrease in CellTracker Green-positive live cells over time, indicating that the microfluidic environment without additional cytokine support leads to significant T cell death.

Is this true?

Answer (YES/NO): NO